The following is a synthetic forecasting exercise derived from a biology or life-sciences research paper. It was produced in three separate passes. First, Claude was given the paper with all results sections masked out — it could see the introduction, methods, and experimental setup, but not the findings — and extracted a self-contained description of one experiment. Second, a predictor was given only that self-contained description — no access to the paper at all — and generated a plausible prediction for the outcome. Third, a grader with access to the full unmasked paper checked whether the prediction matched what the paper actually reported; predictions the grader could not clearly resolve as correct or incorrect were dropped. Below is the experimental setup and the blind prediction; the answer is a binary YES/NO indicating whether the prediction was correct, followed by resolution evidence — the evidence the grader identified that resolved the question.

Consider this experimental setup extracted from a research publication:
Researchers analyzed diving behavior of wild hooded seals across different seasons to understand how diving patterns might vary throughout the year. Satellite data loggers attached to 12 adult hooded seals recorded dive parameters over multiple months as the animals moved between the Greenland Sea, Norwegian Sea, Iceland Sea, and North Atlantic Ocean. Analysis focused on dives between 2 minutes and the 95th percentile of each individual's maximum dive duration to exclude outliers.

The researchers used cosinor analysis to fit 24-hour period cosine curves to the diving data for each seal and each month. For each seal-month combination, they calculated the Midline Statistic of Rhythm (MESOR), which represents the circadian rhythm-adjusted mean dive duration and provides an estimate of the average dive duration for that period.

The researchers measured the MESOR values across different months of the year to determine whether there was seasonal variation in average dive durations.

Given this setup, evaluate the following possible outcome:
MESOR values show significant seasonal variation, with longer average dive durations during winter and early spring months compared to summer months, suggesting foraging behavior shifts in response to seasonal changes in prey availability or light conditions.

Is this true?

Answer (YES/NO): NO